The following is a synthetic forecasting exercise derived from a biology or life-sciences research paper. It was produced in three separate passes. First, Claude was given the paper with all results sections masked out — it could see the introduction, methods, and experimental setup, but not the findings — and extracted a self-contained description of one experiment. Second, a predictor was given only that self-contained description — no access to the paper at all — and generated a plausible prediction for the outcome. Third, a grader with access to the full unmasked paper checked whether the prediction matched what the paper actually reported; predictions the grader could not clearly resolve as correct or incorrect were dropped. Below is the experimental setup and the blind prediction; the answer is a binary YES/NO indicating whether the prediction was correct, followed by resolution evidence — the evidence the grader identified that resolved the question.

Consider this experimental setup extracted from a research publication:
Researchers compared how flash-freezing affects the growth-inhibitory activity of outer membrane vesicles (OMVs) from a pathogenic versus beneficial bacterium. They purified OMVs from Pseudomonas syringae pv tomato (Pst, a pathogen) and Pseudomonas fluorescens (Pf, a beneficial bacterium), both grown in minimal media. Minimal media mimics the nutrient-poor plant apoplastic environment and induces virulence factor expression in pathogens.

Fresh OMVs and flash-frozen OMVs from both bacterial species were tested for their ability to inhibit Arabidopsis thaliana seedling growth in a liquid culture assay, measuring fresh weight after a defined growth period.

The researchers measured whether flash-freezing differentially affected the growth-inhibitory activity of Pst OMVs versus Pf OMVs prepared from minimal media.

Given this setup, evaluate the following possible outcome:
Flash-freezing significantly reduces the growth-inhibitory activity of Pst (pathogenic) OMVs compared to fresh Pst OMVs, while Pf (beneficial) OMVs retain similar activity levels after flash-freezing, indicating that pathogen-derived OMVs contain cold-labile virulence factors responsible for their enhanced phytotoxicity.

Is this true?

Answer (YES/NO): YES